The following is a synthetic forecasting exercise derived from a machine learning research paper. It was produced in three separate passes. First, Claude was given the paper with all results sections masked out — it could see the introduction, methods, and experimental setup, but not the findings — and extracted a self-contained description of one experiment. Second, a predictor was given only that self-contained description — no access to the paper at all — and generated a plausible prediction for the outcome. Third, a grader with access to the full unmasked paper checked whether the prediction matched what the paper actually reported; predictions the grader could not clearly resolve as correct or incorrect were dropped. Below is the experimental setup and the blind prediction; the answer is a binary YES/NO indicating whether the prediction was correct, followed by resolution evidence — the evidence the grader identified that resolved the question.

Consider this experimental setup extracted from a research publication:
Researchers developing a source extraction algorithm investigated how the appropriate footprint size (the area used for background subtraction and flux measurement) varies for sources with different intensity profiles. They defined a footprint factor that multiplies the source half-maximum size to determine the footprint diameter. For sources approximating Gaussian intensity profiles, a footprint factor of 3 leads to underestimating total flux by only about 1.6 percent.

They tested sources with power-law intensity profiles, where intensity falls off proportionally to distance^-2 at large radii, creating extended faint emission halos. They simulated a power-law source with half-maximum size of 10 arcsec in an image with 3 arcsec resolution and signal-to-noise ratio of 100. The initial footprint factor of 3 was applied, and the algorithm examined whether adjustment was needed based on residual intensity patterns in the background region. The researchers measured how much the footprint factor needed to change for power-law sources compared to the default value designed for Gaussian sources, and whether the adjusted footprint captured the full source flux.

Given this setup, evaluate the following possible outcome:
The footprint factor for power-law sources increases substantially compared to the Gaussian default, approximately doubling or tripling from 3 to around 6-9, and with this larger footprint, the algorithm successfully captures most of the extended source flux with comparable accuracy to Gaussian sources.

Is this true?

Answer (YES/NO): NO